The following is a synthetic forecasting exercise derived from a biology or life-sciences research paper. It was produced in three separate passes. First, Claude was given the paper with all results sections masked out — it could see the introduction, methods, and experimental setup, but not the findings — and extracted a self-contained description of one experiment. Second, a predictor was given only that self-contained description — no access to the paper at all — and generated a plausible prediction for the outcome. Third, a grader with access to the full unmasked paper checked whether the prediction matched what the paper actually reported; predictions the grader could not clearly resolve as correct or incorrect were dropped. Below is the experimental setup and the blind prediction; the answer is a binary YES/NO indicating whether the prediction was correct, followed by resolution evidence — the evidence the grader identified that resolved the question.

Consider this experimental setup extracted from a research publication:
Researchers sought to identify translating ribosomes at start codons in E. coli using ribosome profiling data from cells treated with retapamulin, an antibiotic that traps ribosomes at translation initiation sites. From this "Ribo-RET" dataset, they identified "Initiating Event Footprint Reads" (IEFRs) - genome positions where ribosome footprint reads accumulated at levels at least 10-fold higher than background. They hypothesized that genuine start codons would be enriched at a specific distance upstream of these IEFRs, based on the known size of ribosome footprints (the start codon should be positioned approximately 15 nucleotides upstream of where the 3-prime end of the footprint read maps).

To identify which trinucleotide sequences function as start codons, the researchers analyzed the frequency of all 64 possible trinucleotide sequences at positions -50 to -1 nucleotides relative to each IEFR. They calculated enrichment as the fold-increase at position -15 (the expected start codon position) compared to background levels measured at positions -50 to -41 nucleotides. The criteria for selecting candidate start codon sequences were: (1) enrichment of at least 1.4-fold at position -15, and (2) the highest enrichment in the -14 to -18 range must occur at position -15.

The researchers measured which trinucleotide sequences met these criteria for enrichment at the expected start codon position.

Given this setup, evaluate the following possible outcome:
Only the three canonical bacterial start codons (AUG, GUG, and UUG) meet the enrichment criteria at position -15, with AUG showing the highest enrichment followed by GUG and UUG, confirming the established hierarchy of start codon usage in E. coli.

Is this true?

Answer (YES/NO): YES